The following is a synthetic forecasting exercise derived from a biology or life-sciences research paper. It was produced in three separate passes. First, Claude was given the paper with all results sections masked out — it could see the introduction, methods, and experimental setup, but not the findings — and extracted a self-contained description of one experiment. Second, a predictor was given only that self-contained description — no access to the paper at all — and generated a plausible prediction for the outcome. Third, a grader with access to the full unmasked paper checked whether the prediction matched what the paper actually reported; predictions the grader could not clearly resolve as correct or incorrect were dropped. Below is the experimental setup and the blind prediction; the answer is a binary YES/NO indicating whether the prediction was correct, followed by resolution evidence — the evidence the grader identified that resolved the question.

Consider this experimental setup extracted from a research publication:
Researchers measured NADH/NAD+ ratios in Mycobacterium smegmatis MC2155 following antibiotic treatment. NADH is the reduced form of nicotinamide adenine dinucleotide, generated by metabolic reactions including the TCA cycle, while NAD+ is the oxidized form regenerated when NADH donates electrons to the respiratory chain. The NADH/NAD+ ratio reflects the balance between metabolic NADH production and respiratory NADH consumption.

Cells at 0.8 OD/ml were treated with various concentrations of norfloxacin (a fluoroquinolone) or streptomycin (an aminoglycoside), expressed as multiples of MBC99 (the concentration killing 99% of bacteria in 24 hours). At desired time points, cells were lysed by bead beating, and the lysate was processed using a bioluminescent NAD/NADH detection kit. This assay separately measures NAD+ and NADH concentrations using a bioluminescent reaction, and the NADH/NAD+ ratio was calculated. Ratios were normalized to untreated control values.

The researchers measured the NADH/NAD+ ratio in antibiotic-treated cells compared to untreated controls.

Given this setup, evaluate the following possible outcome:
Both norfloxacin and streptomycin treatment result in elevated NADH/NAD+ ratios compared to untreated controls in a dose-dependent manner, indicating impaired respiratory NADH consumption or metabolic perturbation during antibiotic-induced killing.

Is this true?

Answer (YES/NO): NO